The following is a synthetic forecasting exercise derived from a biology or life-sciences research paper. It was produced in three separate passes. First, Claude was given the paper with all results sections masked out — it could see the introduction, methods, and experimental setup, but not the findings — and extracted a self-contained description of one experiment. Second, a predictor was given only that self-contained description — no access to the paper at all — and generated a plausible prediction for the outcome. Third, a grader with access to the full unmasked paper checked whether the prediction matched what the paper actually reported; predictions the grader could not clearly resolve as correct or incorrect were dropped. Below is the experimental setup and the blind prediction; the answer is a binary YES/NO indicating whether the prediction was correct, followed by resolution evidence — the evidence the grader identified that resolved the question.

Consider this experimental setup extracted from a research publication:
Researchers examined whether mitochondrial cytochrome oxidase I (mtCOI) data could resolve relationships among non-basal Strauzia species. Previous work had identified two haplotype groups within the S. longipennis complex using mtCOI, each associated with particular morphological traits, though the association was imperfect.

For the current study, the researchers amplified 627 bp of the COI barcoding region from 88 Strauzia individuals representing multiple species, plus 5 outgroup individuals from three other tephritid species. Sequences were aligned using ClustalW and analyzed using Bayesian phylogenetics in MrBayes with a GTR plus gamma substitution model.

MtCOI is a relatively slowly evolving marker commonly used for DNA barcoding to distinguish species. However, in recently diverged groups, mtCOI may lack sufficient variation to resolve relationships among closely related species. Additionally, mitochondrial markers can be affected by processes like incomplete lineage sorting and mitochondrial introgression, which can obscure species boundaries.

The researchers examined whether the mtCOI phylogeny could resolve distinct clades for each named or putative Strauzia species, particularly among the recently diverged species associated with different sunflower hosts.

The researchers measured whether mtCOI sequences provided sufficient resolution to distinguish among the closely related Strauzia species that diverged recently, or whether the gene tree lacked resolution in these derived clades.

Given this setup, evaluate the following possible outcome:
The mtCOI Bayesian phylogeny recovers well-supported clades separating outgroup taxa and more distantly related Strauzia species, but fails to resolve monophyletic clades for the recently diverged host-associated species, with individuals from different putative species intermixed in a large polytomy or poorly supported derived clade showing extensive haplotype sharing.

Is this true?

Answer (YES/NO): YES